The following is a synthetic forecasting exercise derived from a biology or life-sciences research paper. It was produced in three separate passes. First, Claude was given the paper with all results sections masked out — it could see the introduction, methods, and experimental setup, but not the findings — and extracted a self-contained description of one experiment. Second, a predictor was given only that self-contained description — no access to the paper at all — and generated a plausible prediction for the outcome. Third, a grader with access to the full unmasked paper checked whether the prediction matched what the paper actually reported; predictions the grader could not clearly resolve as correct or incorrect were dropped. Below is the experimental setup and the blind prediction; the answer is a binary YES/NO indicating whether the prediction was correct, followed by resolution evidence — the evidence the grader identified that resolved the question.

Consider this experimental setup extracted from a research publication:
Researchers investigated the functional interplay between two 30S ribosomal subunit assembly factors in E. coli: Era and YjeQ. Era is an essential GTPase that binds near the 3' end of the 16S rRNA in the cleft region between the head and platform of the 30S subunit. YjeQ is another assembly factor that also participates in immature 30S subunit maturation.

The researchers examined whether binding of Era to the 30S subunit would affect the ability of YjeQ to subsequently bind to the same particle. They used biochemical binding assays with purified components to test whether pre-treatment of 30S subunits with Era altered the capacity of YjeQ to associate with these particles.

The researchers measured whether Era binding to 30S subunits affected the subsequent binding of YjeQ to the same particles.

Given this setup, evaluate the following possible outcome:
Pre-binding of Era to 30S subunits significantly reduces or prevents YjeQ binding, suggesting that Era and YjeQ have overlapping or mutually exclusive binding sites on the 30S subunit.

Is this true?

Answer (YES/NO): NO